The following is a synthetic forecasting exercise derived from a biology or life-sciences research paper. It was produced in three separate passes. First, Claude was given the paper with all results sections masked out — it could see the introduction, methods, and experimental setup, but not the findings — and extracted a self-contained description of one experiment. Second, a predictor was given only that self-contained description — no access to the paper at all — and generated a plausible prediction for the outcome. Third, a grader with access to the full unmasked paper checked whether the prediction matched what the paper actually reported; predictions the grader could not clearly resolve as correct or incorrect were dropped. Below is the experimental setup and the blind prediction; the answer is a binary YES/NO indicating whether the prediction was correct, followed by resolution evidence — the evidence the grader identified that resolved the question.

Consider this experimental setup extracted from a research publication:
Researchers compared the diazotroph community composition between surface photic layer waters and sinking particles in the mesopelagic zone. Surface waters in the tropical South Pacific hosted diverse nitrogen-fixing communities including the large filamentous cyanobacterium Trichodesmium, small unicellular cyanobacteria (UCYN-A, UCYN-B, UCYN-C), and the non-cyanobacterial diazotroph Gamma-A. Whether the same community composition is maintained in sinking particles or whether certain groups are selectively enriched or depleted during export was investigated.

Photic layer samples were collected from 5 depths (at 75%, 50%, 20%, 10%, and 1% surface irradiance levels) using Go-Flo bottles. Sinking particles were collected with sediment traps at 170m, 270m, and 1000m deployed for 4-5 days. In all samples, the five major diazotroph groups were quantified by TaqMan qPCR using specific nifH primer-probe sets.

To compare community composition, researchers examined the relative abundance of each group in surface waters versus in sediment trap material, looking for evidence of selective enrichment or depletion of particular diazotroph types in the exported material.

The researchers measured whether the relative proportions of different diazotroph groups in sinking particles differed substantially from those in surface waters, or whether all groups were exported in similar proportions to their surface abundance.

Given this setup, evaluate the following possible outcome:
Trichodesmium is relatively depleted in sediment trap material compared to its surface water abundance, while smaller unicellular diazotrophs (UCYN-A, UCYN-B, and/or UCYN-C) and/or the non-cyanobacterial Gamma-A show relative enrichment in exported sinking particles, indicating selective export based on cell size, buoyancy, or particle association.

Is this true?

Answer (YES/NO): YES